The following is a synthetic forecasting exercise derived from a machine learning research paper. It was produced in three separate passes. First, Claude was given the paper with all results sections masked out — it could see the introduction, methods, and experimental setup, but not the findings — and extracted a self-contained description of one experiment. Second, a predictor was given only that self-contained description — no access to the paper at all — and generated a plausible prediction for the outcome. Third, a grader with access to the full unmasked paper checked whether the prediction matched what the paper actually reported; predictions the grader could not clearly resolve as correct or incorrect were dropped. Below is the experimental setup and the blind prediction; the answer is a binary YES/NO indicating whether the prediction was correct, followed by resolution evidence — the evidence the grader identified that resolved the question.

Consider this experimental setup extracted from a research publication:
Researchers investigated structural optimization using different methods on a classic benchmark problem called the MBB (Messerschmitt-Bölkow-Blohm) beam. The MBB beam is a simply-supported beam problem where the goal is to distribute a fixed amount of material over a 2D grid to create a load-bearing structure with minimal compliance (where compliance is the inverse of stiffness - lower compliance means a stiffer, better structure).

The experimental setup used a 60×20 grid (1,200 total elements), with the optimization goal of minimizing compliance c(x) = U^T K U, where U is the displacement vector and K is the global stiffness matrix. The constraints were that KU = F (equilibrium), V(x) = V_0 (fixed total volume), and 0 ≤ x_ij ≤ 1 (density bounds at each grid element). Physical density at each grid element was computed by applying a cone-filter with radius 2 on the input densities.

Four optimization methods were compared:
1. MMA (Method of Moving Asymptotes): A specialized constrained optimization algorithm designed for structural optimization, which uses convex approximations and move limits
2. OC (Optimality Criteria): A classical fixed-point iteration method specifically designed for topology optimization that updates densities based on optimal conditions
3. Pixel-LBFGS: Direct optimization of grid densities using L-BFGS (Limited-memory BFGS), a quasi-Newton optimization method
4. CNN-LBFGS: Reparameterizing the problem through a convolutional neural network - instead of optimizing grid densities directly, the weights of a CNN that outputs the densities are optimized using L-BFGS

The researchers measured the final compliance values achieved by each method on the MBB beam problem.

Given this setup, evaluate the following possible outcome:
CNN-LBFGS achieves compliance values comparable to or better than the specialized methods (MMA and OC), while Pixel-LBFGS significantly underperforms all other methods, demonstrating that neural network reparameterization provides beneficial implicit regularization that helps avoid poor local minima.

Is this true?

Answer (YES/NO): YES